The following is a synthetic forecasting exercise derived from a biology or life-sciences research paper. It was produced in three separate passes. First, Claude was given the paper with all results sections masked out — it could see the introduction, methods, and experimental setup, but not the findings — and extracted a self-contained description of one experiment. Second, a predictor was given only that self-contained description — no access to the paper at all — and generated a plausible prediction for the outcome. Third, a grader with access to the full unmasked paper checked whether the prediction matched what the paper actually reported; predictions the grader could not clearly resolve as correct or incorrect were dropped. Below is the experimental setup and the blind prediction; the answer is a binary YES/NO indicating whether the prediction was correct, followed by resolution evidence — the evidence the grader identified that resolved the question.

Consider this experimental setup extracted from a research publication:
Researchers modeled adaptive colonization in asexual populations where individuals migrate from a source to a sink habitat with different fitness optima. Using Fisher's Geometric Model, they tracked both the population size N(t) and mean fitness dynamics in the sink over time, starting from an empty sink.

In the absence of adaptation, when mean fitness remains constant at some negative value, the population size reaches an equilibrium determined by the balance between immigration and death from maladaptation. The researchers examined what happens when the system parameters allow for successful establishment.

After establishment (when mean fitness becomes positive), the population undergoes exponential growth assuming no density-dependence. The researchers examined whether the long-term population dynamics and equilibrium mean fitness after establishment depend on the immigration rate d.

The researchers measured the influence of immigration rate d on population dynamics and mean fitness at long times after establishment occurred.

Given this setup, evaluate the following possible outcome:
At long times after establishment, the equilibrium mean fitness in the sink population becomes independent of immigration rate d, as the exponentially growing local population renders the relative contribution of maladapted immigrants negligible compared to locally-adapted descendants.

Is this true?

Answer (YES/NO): YES